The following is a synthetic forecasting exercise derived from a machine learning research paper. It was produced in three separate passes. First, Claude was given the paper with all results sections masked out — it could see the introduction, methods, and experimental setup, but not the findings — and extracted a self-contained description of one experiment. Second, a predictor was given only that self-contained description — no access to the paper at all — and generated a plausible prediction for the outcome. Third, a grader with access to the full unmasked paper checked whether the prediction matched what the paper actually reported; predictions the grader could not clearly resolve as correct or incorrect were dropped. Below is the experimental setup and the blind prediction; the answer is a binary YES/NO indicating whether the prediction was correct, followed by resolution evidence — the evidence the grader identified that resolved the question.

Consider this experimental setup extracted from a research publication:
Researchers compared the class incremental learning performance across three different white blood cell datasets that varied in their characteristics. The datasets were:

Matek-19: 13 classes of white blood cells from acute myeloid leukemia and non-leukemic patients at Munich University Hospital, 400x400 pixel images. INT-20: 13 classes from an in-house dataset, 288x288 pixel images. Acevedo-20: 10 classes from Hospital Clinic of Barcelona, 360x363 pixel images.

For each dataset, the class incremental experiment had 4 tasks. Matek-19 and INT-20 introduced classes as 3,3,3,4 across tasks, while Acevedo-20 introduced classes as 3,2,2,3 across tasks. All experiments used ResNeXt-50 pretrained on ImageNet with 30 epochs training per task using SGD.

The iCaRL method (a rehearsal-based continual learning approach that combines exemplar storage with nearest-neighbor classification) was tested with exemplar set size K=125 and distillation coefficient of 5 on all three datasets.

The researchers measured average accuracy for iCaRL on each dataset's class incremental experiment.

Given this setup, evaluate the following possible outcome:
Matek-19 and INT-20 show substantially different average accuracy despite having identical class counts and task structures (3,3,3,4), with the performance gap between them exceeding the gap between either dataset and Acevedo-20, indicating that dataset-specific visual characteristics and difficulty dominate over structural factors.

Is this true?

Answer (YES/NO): NO